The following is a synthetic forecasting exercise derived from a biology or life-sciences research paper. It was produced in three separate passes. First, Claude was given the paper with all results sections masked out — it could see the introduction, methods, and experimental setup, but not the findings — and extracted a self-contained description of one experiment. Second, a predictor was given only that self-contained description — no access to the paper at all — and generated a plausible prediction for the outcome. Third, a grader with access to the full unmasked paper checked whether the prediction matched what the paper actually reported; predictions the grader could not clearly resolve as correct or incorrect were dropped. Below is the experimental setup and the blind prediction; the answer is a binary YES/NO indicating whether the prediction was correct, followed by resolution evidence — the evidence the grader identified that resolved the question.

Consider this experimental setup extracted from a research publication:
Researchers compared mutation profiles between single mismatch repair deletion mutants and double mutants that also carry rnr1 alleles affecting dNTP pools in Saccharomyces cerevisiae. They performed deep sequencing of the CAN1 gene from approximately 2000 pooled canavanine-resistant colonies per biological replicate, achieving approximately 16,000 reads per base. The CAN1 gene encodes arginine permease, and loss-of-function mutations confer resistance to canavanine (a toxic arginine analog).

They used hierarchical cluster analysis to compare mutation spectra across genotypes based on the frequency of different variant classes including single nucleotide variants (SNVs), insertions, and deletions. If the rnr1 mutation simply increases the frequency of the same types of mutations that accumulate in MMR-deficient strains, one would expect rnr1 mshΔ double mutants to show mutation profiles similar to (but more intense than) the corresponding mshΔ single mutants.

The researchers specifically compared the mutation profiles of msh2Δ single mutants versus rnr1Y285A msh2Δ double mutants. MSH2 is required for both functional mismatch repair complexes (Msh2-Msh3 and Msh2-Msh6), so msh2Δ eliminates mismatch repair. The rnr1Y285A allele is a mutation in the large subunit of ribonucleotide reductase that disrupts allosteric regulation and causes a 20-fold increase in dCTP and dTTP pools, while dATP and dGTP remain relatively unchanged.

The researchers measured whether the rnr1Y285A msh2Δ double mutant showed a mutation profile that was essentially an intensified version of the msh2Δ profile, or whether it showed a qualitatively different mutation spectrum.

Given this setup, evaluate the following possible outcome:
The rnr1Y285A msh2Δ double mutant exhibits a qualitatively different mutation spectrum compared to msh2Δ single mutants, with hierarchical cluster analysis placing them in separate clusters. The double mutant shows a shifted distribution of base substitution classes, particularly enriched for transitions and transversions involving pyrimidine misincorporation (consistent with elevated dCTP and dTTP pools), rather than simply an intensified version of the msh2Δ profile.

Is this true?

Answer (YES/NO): YES